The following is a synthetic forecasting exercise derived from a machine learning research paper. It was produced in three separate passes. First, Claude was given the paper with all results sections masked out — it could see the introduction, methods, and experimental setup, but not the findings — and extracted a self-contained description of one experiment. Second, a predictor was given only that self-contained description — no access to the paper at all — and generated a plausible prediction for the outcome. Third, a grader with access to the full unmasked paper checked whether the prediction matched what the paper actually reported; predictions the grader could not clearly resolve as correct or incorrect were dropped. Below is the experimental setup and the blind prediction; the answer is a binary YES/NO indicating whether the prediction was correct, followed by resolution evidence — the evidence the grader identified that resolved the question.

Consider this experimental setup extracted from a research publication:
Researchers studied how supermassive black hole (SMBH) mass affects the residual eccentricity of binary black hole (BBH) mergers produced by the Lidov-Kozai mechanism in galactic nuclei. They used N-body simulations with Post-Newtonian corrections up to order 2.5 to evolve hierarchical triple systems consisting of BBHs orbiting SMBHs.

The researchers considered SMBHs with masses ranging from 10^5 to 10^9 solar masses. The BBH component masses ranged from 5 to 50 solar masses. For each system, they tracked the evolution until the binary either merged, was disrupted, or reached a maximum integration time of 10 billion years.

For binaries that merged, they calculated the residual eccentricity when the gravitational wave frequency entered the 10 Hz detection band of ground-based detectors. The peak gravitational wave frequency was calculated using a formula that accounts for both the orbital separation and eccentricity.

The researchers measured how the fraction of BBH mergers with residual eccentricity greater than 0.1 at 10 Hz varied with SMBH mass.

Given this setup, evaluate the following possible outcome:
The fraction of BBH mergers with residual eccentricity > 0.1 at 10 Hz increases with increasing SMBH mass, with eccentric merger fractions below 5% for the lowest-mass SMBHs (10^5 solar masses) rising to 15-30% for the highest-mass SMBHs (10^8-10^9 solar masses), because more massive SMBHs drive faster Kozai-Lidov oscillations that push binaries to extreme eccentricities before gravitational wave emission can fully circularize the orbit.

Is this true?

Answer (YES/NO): NO